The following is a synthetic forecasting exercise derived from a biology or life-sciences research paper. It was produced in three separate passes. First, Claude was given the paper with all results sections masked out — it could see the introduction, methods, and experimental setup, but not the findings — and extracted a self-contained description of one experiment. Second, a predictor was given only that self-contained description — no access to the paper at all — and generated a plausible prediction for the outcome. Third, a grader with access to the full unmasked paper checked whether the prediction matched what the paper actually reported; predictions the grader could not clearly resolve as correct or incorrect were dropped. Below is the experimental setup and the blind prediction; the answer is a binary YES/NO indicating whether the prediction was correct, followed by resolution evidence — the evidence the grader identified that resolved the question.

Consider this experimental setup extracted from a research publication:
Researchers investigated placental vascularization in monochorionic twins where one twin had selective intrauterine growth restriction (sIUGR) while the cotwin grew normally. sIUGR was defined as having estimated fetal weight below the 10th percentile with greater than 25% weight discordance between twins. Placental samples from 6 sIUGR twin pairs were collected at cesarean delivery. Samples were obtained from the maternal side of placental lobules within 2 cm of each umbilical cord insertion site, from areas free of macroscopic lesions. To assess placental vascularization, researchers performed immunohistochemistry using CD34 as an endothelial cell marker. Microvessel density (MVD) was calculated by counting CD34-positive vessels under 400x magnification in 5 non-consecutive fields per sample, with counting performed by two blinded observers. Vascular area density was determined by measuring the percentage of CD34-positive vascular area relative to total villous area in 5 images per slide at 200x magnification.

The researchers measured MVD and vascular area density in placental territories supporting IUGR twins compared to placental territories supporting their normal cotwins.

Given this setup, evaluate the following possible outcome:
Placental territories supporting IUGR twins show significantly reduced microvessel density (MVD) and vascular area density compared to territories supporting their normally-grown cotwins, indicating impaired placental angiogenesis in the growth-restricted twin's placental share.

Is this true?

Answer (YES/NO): YES